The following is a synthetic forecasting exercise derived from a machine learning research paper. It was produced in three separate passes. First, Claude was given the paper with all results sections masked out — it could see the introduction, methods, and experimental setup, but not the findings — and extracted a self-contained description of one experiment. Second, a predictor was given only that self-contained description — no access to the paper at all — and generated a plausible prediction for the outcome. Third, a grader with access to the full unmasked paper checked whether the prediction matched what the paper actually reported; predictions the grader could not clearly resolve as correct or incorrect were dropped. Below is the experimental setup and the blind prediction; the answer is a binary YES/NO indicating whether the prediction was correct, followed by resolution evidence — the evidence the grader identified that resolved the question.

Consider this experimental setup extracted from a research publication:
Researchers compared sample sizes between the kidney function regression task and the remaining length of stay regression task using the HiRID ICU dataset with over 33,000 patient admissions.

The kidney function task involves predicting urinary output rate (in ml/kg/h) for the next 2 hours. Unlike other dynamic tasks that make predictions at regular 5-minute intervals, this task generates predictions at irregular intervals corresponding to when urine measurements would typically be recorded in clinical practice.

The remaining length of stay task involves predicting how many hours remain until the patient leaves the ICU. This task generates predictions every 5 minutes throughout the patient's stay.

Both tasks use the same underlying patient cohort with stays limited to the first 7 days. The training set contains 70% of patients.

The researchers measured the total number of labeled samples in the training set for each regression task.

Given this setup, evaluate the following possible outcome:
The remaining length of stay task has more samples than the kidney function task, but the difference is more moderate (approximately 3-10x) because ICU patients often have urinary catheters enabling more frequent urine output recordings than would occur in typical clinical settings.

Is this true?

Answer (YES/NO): NO